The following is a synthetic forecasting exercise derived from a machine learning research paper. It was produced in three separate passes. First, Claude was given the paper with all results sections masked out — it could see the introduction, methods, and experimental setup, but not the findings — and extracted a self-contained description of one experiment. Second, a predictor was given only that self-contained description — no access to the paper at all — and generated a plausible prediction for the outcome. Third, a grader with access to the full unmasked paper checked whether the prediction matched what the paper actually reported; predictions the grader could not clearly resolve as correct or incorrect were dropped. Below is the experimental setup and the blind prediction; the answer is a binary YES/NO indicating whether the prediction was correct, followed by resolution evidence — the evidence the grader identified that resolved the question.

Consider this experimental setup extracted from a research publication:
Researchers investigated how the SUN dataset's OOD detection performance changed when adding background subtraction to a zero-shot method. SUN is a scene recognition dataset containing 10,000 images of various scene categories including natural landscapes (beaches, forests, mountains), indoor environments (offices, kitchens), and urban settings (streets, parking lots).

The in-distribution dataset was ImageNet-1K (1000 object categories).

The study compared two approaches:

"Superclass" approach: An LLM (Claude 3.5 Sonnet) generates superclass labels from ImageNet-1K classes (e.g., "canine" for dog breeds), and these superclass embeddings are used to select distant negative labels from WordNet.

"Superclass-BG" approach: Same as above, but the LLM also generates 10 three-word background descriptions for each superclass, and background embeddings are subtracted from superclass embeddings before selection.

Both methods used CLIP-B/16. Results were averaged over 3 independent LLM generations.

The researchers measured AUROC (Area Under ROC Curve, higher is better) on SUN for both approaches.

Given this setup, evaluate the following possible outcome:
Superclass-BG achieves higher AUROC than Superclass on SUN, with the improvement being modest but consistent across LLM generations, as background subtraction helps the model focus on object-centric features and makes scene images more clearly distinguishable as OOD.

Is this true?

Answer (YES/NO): YES